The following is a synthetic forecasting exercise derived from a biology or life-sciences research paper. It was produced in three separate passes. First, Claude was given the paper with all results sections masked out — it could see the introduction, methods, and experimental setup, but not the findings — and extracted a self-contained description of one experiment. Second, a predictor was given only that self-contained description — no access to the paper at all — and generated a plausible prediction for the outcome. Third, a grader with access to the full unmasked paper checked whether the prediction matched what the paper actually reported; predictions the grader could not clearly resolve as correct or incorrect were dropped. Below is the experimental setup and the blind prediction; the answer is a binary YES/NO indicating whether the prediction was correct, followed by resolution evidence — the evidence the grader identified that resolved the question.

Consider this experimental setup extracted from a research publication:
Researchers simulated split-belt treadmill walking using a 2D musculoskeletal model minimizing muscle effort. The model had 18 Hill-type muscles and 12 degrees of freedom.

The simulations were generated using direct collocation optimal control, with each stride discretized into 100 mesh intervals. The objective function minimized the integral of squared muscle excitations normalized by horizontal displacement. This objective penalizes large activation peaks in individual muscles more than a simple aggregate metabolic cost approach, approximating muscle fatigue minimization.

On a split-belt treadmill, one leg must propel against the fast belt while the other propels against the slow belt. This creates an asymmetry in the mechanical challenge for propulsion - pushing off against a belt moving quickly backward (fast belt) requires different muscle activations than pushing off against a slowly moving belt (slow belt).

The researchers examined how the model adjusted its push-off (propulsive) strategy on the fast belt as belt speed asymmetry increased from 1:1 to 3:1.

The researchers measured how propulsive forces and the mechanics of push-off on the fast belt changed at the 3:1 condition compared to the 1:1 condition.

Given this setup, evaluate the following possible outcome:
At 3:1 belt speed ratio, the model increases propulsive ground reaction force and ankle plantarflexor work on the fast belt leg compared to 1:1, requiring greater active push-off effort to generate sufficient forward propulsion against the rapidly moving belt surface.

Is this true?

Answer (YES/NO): NO